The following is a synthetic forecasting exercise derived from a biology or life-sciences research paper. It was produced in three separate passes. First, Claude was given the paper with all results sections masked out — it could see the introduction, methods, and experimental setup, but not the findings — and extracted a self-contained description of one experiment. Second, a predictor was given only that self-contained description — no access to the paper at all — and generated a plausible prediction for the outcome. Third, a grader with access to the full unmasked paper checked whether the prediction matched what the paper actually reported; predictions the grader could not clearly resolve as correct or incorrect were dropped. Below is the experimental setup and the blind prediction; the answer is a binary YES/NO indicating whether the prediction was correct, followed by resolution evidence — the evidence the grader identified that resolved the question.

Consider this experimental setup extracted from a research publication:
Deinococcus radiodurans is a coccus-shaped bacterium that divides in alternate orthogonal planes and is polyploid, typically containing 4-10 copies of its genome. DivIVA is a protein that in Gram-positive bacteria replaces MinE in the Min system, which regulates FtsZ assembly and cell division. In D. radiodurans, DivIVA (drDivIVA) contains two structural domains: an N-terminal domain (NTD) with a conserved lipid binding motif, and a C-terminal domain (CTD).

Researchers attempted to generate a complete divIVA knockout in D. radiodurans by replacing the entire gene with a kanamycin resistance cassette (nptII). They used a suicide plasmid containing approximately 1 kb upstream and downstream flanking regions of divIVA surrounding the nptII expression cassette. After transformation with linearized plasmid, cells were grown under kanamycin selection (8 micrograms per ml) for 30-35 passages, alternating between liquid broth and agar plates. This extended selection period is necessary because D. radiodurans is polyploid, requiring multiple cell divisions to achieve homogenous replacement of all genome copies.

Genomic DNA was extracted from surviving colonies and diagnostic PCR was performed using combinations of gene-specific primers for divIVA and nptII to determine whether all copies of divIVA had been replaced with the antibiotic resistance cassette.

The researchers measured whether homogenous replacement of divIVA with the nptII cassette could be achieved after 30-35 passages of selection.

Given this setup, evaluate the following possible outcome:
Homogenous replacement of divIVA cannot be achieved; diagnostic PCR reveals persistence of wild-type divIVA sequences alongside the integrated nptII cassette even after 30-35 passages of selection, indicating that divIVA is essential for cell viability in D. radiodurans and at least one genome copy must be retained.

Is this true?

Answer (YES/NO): YES